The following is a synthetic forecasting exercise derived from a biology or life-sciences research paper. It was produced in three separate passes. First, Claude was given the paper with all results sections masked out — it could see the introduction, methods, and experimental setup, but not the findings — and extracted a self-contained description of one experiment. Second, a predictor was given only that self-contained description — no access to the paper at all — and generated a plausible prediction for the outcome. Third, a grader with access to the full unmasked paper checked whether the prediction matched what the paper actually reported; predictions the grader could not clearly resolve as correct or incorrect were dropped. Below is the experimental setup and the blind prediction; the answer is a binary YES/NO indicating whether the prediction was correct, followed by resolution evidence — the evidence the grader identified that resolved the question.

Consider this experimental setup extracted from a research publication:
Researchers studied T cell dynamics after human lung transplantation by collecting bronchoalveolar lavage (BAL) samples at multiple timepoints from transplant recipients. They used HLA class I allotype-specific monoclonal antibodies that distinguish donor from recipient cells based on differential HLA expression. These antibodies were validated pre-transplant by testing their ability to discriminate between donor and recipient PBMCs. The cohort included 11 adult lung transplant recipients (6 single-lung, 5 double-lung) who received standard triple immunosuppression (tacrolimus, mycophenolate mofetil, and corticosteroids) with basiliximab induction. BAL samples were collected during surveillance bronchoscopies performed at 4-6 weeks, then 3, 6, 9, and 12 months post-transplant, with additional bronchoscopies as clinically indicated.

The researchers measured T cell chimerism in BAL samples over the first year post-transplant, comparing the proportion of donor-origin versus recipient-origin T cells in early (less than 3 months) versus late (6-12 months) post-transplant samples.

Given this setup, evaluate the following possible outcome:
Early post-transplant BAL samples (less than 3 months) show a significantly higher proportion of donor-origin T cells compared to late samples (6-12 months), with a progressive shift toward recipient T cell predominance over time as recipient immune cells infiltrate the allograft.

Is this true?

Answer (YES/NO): YES